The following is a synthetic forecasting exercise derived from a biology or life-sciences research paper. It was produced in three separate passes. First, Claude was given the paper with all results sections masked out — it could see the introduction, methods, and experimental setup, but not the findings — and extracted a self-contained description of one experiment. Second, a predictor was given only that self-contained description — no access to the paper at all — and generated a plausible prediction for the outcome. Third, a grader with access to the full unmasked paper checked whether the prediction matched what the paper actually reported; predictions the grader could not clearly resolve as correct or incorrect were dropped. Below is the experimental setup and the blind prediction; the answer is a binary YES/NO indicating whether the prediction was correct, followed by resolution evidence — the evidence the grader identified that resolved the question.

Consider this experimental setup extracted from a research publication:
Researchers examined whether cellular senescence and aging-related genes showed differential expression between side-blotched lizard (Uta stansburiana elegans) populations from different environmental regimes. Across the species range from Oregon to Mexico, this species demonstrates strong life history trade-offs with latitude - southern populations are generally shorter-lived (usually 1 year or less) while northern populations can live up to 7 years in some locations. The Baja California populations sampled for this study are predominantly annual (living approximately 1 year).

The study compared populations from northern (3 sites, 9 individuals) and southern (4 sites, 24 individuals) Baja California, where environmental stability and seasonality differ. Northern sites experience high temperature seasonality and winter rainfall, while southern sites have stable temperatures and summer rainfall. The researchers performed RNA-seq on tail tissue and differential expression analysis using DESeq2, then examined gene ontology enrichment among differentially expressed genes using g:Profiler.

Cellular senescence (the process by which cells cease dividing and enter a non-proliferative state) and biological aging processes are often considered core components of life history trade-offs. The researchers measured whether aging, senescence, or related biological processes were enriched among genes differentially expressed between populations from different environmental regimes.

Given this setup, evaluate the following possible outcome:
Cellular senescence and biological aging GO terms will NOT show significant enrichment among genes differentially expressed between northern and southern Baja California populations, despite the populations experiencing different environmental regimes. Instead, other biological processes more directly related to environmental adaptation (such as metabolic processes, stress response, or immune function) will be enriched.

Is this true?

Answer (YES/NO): YES